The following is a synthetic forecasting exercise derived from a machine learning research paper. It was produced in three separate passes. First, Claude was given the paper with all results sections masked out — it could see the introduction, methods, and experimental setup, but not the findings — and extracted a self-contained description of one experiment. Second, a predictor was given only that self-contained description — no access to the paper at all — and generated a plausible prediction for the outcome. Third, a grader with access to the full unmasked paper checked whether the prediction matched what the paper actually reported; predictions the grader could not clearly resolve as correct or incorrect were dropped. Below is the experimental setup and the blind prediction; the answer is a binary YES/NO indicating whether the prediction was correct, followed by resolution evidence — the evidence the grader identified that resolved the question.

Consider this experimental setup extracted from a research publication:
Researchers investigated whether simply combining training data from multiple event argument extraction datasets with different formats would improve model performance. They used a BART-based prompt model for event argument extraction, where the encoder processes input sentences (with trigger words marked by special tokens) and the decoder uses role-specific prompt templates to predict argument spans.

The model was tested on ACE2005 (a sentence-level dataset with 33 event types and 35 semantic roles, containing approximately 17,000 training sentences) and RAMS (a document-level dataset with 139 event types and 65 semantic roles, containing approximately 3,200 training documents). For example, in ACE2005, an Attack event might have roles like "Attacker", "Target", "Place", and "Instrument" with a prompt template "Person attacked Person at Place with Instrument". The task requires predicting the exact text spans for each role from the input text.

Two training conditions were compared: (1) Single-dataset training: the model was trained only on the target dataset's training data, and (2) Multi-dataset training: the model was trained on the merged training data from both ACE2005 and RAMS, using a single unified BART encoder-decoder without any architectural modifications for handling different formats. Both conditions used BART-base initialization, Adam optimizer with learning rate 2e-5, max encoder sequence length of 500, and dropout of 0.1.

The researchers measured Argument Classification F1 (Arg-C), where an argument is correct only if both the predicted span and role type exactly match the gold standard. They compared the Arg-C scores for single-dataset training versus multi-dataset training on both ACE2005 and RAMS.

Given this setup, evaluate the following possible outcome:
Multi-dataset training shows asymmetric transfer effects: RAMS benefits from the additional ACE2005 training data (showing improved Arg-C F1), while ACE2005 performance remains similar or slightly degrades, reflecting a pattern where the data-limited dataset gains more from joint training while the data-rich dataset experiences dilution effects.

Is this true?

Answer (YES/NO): NO